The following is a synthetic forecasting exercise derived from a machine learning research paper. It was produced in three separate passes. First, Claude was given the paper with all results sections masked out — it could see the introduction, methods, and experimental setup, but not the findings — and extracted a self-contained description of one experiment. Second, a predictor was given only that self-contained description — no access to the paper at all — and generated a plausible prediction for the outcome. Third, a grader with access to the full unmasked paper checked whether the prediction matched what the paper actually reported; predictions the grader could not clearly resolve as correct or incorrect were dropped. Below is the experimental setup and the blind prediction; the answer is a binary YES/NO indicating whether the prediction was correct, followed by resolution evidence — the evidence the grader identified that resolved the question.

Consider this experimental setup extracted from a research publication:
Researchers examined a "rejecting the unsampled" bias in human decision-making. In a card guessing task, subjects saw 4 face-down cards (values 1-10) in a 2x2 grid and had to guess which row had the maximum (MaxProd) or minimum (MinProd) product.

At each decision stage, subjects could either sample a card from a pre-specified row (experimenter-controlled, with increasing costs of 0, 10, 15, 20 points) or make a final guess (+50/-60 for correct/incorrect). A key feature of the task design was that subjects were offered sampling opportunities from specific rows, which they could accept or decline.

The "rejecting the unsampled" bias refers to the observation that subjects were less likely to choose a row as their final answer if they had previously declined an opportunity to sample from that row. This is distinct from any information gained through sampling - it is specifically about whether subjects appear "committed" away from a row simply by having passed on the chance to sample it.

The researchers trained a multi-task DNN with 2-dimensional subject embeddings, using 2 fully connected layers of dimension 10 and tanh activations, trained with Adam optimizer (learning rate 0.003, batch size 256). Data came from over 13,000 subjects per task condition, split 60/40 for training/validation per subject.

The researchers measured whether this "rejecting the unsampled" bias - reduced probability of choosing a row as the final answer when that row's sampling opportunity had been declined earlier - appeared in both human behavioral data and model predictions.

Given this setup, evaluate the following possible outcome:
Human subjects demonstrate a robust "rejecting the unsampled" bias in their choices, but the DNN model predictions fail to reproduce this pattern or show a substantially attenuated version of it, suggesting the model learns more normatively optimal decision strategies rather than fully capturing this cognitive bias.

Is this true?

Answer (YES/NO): NO